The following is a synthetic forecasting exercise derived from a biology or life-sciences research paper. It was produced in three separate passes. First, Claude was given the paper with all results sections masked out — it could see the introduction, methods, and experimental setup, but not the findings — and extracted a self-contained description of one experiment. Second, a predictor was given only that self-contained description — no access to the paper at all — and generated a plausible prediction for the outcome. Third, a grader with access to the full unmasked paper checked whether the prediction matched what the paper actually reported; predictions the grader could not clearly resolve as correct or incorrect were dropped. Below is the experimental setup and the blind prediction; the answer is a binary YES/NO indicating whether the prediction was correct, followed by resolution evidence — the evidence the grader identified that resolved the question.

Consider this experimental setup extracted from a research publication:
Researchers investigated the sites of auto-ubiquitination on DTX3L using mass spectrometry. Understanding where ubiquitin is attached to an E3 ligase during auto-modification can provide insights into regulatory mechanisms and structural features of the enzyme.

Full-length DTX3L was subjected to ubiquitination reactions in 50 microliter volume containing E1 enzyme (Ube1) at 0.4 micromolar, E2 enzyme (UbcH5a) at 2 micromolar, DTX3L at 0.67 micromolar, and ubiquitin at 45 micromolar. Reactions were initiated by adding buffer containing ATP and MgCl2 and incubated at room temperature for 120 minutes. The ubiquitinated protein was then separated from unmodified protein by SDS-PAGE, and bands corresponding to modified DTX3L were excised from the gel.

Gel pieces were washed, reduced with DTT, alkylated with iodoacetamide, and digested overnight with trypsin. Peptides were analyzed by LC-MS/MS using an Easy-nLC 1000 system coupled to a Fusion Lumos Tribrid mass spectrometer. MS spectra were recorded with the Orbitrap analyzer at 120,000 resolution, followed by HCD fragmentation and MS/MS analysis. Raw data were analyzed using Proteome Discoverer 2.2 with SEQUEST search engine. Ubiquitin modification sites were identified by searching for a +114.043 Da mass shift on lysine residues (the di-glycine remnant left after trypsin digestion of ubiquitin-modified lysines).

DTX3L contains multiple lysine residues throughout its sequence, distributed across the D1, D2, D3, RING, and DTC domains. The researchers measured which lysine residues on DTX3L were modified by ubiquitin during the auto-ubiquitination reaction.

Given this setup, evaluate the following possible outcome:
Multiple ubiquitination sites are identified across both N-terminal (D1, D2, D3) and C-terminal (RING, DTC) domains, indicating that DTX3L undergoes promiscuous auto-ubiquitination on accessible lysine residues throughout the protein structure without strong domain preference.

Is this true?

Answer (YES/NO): NO